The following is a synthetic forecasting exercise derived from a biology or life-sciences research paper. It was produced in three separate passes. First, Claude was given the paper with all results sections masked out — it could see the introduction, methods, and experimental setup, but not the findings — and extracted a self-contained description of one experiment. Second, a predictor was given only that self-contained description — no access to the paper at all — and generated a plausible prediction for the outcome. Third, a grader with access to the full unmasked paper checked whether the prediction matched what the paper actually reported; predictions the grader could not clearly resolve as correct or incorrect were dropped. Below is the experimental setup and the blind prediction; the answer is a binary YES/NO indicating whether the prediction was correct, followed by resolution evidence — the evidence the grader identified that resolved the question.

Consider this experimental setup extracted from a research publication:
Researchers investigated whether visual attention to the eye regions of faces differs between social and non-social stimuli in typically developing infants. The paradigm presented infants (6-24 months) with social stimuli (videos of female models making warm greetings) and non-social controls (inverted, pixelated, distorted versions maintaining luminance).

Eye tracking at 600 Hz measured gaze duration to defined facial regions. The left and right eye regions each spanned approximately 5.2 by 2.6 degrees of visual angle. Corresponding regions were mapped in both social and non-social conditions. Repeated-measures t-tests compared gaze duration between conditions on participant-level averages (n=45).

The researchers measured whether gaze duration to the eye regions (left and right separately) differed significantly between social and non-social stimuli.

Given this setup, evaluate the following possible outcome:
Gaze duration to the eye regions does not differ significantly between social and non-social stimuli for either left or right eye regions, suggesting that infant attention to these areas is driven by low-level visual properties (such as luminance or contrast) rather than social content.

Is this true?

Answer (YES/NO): NO